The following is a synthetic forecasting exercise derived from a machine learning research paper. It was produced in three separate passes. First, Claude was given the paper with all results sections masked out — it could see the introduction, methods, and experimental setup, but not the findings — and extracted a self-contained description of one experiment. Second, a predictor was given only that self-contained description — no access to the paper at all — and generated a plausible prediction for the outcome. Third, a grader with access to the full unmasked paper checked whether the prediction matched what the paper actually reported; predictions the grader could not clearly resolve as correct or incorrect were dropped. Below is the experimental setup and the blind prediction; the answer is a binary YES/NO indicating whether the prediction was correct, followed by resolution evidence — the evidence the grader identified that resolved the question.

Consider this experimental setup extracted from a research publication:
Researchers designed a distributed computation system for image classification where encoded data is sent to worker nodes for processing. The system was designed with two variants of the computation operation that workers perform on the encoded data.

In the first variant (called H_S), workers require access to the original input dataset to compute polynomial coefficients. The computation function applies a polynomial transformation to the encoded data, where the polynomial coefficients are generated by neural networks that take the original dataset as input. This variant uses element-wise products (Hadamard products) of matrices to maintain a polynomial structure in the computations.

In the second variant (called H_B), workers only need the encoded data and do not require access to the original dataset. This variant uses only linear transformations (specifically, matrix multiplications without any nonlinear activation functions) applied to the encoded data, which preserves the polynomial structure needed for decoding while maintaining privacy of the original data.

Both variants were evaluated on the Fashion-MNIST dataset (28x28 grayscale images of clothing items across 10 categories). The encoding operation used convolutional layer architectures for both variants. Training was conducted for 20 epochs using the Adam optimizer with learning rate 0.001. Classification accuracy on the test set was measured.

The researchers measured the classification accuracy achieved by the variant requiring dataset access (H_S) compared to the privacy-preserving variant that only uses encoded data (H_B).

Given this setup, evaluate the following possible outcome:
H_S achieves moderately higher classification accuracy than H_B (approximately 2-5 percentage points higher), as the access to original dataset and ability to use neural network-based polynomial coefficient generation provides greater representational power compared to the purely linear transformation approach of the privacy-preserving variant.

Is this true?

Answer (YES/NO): NO